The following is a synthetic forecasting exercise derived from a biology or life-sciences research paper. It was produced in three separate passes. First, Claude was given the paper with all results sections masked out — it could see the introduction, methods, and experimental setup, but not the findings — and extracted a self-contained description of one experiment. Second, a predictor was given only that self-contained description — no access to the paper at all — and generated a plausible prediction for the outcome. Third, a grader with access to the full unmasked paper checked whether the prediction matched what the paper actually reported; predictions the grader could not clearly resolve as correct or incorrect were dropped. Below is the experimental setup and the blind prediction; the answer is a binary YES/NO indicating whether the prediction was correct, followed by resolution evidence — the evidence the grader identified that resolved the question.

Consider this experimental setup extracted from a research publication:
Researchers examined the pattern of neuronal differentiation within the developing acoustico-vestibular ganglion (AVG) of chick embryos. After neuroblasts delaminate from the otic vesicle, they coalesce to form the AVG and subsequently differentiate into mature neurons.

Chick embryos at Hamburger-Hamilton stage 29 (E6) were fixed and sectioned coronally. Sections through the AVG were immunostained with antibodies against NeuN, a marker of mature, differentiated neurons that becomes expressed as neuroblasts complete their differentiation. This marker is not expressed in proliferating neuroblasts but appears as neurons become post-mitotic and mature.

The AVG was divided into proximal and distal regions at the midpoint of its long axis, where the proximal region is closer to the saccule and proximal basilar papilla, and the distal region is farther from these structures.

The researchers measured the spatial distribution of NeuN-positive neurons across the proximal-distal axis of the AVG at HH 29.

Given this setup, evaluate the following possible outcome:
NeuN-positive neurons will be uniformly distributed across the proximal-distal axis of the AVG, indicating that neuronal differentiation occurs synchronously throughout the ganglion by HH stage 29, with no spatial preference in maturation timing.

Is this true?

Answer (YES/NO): NO